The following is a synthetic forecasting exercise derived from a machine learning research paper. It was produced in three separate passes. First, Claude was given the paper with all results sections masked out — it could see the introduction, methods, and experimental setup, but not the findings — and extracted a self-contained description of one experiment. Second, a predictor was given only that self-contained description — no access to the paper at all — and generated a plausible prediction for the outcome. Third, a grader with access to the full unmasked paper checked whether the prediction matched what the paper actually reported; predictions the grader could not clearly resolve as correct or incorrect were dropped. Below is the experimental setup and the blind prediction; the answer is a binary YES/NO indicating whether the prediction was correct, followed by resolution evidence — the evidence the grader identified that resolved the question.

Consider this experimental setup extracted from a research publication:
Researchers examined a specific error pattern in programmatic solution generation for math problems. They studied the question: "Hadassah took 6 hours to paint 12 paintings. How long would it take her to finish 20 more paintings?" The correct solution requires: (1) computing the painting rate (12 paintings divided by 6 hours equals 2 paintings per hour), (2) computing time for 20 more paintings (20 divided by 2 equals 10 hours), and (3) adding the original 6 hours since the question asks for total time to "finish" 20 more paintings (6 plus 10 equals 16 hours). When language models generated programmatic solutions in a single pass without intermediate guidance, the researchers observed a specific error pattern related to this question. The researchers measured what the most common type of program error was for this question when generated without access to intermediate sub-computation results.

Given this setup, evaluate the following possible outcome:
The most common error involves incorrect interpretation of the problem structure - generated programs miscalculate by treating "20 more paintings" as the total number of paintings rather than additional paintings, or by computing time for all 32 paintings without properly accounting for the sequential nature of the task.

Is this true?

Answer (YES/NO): NO